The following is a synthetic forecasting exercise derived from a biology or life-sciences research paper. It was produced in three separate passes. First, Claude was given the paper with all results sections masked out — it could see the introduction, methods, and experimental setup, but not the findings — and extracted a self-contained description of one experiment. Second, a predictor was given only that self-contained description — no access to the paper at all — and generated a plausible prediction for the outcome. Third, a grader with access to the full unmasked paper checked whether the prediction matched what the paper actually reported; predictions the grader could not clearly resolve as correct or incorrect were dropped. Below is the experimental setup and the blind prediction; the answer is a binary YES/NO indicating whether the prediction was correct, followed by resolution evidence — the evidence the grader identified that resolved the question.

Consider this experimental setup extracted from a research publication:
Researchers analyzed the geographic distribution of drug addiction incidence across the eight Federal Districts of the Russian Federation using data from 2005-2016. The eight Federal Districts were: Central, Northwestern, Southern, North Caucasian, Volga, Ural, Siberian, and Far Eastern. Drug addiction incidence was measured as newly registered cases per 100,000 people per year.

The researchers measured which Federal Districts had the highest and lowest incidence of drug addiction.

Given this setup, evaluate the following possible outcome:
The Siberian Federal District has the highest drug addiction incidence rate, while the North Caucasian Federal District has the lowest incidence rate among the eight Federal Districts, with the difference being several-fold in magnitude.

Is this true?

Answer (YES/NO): NO